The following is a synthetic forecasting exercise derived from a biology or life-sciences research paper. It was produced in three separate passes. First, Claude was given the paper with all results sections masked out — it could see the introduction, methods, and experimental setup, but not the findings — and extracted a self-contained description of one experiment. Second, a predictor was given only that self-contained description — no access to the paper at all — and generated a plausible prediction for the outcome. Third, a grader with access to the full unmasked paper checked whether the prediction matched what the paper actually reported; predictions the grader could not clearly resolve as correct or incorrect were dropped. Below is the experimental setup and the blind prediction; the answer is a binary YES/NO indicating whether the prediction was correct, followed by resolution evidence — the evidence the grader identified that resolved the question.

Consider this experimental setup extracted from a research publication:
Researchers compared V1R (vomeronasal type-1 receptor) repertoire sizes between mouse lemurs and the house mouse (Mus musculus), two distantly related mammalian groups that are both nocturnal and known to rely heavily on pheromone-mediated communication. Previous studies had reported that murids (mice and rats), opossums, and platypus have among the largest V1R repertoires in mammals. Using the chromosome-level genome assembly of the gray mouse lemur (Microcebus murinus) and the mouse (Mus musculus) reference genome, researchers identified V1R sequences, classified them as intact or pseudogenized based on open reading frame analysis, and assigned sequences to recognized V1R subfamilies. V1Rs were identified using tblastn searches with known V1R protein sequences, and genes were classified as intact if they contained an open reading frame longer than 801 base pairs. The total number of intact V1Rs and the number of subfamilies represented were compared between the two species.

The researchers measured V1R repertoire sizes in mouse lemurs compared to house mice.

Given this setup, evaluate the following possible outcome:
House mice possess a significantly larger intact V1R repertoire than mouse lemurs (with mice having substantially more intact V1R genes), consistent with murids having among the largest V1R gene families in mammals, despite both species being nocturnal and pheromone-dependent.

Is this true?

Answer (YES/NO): NO